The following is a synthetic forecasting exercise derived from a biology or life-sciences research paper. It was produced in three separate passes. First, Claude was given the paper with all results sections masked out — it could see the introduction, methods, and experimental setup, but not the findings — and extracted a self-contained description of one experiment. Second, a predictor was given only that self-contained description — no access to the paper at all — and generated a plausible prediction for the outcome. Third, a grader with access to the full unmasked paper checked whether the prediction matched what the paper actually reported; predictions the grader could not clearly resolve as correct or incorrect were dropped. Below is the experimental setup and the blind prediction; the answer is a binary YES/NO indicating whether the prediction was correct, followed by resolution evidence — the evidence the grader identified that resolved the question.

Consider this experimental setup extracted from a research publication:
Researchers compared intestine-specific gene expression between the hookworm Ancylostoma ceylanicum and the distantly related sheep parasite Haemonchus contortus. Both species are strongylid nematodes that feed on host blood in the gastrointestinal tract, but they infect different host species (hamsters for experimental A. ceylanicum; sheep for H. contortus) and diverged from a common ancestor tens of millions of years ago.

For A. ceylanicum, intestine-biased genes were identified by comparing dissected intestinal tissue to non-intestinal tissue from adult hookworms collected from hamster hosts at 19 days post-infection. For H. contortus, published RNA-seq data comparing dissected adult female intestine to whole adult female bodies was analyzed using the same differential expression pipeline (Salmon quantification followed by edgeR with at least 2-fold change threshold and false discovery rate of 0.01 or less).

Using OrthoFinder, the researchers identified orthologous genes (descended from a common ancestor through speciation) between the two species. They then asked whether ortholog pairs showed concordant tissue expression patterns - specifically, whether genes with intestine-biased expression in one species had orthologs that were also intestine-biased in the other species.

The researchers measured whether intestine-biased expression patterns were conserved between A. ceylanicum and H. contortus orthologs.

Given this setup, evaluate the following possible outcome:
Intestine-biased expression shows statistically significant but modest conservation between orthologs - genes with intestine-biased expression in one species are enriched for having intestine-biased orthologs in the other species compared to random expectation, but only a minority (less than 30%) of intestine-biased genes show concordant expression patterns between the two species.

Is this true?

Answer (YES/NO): NO